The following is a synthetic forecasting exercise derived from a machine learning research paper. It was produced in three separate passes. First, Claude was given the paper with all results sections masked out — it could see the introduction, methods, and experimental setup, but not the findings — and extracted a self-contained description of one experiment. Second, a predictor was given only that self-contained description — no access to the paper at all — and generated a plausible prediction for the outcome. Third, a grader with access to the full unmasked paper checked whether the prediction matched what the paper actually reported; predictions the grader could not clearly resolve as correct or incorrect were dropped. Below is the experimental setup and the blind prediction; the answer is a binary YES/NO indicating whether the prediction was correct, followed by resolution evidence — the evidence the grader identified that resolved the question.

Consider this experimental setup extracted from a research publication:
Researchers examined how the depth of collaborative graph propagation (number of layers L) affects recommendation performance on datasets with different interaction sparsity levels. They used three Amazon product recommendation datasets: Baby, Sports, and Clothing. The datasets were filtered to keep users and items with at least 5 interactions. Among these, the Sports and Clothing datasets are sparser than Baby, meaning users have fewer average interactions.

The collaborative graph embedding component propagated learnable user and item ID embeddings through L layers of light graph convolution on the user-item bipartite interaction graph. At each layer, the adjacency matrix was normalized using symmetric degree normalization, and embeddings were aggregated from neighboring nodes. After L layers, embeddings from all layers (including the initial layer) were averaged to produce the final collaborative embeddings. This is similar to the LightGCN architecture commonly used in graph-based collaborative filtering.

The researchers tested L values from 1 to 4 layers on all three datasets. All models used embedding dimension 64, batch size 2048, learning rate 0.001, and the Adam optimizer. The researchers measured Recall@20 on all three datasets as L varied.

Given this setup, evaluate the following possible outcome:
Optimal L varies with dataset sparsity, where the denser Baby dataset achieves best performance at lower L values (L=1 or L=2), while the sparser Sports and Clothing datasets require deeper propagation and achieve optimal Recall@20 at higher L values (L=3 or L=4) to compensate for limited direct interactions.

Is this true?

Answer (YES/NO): YES